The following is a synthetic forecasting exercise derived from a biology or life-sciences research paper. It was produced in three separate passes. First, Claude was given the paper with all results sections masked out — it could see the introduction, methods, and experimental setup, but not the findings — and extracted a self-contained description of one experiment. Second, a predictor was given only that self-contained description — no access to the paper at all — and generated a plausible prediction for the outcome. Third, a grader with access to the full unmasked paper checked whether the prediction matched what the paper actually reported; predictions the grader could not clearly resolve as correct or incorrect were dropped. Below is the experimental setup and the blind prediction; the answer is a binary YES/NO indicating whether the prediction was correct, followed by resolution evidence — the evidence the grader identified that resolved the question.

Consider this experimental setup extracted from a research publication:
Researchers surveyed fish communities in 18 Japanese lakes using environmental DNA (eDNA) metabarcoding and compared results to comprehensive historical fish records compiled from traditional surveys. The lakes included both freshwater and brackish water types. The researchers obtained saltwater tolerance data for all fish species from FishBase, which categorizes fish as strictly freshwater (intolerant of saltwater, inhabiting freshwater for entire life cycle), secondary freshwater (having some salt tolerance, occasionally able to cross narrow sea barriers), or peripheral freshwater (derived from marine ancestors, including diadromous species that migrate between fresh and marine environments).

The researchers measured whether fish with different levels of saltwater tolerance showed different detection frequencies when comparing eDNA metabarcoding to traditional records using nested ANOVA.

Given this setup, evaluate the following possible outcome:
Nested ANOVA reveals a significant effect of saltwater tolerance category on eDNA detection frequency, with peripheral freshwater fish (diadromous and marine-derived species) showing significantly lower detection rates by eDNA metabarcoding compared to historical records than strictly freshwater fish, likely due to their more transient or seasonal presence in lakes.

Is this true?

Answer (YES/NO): NO